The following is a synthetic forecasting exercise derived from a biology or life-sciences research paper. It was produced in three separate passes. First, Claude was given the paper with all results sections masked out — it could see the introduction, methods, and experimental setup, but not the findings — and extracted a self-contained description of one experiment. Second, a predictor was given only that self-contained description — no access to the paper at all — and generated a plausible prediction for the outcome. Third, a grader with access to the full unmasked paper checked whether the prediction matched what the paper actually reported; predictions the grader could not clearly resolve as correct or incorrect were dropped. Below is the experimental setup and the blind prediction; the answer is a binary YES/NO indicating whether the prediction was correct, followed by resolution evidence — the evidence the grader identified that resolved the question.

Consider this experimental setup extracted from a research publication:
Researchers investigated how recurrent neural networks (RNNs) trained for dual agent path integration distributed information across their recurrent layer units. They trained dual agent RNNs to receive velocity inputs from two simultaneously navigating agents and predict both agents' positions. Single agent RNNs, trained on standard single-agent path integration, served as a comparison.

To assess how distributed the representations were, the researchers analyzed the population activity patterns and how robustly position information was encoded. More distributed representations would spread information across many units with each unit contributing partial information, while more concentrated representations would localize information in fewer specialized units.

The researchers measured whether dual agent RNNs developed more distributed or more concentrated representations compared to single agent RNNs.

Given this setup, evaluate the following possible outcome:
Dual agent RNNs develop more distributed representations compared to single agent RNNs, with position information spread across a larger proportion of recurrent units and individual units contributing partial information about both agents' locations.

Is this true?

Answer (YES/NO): YES